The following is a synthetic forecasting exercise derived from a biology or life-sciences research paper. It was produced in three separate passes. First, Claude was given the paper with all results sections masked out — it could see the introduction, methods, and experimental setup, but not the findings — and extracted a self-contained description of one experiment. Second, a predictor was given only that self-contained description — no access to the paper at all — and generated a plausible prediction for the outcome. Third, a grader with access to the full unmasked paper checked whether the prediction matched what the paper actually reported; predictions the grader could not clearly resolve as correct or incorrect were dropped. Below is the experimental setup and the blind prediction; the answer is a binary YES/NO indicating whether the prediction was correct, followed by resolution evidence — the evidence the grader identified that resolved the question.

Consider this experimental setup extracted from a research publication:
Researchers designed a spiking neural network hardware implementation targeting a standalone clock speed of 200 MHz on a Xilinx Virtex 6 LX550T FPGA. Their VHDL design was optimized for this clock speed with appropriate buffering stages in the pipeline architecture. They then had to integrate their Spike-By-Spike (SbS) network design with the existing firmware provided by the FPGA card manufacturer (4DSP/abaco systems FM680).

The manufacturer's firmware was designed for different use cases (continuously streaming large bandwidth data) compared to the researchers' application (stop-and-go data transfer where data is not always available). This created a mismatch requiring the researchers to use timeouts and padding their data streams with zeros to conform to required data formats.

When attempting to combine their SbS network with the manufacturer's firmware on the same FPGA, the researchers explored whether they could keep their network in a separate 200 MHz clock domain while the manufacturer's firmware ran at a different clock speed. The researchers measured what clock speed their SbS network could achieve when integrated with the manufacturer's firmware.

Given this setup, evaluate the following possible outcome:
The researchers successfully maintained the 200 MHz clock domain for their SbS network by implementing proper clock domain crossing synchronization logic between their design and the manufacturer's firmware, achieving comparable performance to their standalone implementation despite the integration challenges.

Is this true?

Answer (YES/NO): NO